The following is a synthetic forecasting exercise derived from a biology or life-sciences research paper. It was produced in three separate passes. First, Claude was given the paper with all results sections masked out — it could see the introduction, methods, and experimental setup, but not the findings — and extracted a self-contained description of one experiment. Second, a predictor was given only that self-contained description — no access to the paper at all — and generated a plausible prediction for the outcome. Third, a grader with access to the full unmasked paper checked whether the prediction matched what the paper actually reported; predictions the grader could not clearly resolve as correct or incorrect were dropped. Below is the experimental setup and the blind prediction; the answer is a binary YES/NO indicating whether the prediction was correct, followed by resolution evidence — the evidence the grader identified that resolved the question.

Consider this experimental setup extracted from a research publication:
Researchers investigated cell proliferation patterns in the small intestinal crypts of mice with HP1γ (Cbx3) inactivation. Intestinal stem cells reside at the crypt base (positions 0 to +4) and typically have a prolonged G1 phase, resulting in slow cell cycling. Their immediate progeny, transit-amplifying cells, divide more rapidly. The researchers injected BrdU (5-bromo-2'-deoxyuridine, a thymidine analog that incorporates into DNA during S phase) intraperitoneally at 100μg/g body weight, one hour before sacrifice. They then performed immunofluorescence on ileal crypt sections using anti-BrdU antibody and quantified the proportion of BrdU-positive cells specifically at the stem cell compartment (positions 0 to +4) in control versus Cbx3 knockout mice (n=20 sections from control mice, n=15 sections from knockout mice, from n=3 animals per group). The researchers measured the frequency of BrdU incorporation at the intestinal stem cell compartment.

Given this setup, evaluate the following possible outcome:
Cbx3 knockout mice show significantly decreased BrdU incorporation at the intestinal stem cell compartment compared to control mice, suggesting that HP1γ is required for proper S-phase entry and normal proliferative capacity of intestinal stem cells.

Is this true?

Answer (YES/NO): NO